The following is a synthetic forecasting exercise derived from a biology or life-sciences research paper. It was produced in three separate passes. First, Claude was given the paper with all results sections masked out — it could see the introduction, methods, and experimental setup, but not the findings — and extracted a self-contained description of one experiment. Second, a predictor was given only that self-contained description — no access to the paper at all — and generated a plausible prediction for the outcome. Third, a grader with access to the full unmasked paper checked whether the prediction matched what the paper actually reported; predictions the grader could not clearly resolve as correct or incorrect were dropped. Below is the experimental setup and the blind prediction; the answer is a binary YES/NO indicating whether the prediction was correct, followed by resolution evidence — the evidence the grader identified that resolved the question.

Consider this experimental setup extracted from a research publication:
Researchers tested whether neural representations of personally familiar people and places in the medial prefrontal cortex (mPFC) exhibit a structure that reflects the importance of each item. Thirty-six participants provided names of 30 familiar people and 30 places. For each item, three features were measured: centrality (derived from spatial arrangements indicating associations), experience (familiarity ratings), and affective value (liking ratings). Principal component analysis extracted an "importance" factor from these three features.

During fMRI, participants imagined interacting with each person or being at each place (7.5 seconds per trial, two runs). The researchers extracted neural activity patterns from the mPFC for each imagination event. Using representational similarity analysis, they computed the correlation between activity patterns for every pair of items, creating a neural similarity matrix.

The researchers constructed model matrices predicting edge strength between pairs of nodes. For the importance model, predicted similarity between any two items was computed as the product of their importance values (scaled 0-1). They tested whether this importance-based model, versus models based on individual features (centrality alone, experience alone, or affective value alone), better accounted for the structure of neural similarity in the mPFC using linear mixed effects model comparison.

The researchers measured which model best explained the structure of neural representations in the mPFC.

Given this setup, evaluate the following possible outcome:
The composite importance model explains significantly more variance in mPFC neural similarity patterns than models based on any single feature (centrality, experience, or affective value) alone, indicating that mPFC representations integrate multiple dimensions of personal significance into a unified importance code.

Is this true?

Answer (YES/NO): YES